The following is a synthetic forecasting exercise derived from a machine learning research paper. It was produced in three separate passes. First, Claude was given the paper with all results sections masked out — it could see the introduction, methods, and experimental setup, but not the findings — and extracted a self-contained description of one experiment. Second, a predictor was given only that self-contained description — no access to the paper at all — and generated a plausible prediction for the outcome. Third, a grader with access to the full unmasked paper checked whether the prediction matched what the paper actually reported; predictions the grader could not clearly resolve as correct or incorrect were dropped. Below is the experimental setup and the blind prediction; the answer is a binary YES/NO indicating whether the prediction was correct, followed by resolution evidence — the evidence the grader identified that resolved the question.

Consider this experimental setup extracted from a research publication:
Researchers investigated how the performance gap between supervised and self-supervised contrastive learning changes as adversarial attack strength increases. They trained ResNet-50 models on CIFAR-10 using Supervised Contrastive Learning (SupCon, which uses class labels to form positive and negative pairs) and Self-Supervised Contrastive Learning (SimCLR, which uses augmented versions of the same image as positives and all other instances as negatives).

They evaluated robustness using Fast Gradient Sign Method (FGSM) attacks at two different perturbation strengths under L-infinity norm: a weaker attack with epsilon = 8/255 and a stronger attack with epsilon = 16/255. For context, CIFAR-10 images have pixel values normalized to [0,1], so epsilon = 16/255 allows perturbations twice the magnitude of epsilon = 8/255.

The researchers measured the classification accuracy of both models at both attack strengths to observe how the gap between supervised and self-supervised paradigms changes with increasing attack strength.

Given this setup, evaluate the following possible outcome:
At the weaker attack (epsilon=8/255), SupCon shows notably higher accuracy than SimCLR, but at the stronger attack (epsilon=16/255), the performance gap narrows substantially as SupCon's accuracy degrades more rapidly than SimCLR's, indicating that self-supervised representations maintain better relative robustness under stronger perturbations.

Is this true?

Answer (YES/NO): NO